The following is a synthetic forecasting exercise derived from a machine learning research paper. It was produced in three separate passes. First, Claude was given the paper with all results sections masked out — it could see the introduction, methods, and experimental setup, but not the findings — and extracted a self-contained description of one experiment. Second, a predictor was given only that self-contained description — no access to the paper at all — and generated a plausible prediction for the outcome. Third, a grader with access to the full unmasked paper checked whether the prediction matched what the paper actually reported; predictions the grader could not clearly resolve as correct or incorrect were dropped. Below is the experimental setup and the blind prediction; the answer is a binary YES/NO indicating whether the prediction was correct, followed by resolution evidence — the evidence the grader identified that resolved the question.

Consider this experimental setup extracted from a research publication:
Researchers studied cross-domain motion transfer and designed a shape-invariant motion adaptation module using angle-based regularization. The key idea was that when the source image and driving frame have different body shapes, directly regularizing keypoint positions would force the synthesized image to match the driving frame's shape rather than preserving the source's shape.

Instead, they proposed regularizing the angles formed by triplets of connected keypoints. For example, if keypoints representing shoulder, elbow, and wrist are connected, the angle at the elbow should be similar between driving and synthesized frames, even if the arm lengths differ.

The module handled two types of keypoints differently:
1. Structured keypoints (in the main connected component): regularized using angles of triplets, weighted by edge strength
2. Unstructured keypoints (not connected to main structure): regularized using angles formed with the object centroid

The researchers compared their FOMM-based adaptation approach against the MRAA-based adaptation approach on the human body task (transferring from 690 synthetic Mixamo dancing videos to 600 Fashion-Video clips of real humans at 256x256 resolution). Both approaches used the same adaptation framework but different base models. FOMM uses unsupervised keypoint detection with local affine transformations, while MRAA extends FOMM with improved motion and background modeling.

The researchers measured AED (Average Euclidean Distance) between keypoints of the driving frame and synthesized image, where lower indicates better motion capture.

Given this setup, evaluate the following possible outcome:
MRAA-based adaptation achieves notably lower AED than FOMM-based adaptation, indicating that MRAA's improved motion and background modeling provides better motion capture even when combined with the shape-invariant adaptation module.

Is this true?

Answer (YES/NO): NO